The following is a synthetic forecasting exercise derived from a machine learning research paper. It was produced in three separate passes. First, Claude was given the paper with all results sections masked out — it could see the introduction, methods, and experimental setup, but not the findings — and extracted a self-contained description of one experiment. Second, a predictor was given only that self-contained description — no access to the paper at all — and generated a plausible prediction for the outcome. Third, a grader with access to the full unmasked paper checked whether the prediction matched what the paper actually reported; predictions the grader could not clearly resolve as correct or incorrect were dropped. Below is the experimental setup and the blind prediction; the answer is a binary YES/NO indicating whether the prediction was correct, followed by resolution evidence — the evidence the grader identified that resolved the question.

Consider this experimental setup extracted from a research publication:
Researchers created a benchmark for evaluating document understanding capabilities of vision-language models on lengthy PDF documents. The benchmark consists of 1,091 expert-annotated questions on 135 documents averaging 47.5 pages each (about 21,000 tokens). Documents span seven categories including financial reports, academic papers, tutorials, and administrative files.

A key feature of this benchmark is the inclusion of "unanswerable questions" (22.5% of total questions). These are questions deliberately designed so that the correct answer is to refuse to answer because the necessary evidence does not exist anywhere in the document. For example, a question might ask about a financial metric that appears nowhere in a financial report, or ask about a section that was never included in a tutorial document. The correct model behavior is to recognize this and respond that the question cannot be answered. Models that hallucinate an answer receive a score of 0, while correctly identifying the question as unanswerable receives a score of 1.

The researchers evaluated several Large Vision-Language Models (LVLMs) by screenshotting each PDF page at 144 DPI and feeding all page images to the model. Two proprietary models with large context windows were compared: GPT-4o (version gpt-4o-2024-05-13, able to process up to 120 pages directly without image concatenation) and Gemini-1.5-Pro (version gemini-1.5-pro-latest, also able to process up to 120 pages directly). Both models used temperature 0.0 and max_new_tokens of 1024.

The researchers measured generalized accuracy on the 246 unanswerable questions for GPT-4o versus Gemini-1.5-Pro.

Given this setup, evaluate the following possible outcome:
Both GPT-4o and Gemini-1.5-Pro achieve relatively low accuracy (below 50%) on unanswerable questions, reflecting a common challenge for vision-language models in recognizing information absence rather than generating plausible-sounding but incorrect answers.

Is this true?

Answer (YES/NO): NO